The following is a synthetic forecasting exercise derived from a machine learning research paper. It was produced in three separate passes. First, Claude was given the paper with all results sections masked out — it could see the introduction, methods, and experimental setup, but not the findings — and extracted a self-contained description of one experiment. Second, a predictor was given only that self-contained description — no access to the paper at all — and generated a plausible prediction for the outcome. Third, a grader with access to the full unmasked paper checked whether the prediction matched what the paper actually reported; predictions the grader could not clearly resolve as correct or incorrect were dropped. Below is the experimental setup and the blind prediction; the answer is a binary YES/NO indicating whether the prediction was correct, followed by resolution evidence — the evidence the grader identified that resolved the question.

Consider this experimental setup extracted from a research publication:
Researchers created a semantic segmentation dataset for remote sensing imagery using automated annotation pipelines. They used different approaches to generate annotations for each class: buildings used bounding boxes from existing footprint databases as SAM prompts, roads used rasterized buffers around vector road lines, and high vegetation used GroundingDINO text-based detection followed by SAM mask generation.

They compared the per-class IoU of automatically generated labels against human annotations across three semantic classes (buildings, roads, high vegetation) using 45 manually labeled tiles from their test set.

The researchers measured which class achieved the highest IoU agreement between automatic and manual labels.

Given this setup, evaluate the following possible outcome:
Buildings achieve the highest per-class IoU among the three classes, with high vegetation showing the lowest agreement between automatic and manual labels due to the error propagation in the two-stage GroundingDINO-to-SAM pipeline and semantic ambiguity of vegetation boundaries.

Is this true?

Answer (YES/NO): NO